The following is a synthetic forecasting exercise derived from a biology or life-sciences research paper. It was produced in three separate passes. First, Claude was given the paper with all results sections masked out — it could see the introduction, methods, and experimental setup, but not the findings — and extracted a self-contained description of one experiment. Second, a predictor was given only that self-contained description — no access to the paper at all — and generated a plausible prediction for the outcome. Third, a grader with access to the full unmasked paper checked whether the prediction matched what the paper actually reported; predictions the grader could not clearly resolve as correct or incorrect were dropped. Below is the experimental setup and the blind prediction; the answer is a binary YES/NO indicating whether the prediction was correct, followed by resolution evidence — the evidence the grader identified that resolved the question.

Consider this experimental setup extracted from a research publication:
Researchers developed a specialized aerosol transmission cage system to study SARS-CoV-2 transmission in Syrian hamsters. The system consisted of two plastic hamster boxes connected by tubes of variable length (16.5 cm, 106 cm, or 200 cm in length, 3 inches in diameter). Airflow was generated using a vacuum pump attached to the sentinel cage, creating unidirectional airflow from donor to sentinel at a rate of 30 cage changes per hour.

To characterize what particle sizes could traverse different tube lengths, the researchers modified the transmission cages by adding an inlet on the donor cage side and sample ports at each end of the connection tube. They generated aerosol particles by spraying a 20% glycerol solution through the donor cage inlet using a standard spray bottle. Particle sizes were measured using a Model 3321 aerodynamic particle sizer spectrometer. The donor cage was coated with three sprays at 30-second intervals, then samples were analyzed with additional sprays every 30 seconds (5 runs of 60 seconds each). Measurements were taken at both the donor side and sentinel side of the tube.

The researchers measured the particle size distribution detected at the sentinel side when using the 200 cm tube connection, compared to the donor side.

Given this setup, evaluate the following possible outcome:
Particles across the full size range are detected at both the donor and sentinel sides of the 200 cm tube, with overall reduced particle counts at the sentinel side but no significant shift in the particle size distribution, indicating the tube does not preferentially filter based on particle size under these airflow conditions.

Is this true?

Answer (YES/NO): NO